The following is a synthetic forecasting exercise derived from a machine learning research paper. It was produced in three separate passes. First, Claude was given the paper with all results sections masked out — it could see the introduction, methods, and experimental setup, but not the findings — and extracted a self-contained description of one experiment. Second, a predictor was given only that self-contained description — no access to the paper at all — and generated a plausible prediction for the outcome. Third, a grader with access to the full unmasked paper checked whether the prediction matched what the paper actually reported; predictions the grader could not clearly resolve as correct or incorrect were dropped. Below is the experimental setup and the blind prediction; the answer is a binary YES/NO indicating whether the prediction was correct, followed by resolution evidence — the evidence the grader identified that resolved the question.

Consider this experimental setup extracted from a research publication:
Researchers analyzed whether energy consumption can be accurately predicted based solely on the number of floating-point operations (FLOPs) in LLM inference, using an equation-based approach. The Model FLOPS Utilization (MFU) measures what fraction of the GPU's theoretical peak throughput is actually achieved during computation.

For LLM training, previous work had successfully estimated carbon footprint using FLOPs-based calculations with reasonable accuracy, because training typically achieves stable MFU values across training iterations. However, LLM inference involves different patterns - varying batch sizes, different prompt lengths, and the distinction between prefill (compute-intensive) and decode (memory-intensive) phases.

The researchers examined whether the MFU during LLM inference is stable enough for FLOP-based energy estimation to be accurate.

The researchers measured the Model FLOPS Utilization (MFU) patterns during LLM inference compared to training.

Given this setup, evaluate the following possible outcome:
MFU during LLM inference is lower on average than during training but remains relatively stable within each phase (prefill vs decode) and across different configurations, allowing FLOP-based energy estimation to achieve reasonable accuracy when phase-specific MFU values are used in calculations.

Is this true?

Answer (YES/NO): NO